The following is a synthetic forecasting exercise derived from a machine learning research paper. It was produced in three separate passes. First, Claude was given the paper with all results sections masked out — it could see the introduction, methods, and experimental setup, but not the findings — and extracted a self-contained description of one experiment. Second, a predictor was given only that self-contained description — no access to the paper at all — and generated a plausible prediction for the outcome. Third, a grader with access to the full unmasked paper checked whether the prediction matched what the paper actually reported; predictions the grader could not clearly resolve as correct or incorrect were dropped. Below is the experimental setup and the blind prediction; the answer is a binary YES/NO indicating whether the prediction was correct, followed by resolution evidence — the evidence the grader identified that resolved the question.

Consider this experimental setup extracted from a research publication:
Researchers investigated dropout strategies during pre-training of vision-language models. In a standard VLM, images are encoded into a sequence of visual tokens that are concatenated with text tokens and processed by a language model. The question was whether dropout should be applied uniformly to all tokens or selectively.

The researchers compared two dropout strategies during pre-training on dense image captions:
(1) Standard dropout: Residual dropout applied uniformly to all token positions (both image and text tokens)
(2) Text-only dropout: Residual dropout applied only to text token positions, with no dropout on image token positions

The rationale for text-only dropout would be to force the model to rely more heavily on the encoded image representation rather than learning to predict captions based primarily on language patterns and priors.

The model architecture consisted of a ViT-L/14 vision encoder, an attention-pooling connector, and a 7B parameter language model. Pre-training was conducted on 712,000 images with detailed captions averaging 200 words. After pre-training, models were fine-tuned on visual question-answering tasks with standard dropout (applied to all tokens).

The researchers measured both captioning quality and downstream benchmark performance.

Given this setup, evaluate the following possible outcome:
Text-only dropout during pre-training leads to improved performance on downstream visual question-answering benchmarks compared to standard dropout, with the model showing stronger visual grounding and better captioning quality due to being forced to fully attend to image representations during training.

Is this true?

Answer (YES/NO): NO